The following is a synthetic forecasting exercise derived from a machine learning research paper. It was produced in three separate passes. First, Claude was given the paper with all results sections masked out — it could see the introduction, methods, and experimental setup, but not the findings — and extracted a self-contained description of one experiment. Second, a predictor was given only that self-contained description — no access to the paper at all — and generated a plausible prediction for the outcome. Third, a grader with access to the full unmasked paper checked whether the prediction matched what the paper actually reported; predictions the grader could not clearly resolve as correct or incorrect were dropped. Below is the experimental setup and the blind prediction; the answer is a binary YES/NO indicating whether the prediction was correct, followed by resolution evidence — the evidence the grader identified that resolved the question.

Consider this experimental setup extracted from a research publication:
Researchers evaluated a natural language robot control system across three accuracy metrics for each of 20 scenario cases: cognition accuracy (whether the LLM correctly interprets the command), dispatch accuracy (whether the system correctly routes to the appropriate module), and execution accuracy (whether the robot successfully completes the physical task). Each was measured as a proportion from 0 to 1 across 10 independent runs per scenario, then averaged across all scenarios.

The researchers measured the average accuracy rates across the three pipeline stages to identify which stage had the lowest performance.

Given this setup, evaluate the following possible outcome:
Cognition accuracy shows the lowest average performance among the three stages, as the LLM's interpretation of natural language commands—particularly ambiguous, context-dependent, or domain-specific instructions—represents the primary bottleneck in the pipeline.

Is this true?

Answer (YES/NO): NO